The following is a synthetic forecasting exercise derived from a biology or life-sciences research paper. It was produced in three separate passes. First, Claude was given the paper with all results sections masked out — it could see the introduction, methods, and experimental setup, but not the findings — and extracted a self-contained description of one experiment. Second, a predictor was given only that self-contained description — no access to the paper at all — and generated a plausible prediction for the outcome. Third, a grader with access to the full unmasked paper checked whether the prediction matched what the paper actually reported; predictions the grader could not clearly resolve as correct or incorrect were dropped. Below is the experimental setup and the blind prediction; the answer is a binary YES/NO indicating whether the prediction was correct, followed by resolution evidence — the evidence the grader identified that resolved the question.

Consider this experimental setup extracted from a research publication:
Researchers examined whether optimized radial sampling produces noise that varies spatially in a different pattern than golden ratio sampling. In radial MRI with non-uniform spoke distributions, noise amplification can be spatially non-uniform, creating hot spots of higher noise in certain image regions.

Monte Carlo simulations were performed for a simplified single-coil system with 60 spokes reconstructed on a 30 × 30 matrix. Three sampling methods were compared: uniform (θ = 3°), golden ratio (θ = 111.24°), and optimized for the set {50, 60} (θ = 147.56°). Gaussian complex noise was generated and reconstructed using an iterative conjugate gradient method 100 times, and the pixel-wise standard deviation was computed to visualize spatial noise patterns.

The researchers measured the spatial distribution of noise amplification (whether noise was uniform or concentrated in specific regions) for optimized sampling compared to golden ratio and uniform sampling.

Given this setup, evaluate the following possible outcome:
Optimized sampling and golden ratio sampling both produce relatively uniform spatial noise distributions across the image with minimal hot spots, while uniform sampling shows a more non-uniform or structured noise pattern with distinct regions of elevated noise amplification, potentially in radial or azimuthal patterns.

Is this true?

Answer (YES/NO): NO